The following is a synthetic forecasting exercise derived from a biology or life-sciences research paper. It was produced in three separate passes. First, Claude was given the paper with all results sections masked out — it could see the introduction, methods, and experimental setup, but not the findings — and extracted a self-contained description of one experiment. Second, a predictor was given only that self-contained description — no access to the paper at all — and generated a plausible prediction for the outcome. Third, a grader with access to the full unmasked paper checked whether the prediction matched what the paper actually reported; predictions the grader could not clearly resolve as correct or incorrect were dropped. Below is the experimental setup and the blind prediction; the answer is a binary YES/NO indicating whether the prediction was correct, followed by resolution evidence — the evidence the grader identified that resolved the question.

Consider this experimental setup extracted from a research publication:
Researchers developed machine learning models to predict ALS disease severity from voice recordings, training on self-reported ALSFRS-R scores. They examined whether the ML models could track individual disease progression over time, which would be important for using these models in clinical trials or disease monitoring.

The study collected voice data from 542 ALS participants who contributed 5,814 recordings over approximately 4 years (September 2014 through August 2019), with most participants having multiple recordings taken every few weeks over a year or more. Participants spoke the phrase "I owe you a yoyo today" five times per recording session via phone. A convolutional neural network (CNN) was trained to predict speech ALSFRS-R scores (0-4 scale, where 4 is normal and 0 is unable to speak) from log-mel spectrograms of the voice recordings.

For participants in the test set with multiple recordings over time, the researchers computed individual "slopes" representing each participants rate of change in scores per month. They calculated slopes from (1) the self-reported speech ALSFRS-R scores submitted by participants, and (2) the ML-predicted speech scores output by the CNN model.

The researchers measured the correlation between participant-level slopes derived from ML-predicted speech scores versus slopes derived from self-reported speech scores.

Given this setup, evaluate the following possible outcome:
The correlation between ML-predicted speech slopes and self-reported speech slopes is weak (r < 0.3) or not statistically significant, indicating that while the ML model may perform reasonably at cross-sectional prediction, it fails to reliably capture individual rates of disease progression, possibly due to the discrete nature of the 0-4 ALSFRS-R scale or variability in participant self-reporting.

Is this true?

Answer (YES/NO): NO